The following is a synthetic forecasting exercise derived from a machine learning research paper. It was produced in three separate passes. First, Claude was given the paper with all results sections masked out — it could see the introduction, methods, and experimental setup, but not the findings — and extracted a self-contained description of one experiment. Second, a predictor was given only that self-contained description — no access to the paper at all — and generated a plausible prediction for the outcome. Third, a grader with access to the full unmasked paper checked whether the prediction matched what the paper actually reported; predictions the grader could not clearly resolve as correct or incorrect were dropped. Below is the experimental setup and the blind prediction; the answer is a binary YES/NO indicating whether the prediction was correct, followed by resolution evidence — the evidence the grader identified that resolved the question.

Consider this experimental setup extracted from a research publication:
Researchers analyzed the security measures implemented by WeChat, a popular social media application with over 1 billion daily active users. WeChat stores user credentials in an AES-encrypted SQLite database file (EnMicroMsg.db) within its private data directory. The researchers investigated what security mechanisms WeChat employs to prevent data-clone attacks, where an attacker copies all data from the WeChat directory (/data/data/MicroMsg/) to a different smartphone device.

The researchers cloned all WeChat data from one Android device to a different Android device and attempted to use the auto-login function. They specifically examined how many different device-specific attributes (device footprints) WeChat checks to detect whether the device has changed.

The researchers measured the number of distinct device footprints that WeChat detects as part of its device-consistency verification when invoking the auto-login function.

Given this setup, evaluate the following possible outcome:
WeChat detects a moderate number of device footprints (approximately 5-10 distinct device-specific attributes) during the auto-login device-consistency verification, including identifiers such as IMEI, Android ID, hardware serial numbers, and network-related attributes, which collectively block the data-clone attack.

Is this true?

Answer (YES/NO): NO